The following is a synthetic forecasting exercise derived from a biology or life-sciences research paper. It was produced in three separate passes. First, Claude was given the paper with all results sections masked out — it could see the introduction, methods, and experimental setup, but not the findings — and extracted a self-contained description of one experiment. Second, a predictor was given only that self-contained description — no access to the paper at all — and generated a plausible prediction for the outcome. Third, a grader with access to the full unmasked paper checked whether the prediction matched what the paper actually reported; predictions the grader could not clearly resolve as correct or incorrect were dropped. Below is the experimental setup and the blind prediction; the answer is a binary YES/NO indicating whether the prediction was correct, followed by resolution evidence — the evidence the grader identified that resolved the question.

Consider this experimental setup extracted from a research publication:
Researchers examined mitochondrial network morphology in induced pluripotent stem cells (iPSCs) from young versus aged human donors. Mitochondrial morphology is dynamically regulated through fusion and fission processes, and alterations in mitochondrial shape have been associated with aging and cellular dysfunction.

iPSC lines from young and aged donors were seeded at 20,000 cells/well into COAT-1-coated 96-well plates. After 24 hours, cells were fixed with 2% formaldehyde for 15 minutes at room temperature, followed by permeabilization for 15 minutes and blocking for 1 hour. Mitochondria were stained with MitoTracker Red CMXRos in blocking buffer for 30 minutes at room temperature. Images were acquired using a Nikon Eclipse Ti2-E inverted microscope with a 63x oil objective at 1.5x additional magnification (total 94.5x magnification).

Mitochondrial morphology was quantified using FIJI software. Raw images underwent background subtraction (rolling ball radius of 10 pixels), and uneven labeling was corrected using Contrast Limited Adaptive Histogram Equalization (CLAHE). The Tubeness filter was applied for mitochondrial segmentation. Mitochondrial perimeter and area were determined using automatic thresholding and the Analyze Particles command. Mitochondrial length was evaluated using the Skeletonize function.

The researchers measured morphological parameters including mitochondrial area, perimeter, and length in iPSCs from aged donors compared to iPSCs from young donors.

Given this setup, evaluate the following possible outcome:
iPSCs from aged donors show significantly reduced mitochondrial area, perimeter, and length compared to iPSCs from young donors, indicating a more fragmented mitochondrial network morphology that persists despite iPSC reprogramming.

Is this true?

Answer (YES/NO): YES